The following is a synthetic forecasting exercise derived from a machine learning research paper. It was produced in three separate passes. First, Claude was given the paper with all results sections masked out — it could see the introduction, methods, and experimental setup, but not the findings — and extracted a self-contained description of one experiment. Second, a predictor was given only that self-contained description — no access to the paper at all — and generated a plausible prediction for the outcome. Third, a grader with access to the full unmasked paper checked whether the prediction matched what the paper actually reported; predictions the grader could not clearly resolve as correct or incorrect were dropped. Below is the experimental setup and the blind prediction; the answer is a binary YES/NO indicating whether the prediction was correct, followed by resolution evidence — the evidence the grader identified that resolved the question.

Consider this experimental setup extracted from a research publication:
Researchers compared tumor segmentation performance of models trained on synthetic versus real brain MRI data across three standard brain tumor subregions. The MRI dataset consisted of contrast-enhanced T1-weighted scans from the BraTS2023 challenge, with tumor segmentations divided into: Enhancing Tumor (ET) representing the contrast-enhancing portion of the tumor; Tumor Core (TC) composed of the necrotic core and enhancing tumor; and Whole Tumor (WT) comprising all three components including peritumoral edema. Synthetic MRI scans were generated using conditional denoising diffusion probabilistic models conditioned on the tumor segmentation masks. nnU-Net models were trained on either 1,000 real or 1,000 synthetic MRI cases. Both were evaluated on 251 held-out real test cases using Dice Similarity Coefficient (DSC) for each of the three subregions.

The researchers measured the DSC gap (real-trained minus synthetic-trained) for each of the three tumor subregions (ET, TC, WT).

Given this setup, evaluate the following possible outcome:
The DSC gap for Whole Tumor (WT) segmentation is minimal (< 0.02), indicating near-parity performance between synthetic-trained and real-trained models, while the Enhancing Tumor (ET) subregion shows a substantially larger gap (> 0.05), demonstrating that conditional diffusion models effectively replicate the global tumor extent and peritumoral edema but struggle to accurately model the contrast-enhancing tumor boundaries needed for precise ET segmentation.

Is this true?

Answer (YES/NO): NO